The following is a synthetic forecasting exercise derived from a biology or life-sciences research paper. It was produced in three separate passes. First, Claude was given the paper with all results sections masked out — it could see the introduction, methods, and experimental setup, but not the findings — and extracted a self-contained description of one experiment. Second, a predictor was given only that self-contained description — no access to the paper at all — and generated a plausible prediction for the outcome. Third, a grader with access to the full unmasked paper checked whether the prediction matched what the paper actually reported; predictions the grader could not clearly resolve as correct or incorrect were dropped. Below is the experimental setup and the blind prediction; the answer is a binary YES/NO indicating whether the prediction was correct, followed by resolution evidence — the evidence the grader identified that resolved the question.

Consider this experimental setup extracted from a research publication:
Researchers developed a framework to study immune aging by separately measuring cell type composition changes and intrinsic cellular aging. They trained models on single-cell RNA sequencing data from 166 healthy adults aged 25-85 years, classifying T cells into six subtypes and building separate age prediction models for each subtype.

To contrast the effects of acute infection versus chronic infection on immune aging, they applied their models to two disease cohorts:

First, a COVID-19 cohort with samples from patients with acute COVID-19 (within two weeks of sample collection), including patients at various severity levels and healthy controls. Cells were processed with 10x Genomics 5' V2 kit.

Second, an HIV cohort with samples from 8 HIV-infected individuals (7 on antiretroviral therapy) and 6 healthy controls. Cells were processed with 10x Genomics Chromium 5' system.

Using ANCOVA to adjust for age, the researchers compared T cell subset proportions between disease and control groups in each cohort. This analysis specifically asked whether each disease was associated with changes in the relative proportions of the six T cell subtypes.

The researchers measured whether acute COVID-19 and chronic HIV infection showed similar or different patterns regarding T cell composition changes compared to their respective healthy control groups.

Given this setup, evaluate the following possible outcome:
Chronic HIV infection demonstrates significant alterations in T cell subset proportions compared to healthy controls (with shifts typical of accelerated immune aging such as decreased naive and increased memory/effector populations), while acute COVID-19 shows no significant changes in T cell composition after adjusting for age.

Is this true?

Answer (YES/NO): NO